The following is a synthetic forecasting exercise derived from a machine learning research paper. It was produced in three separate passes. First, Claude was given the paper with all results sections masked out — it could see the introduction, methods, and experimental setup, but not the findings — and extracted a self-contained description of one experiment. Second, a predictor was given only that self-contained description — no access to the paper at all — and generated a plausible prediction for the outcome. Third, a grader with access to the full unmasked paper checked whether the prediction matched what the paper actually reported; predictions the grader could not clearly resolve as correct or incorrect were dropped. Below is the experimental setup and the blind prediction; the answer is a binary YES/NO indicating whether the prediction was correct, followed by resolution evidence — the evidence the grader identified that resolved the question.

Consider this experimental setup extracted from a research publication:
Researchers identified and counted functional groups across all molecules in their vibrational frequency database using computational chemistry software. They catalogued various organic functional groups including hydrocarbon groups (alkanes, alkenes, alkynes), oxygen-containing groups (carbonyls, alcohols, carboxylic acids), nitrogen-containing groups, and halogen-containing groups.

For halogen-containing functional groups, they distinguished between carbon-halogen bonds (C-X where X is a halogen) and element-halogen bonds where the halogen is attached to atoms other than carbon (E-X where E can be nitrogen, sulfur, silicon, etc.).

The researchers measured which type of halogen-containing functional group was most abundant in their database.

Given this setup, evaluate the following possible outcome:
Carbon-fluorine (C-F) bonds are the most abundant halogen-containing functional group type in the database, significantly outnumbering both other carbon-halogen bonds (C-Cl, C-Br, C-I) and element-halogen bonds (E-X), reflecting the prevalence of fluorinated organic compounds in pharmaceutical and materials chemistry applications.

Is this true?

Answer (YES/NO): NO